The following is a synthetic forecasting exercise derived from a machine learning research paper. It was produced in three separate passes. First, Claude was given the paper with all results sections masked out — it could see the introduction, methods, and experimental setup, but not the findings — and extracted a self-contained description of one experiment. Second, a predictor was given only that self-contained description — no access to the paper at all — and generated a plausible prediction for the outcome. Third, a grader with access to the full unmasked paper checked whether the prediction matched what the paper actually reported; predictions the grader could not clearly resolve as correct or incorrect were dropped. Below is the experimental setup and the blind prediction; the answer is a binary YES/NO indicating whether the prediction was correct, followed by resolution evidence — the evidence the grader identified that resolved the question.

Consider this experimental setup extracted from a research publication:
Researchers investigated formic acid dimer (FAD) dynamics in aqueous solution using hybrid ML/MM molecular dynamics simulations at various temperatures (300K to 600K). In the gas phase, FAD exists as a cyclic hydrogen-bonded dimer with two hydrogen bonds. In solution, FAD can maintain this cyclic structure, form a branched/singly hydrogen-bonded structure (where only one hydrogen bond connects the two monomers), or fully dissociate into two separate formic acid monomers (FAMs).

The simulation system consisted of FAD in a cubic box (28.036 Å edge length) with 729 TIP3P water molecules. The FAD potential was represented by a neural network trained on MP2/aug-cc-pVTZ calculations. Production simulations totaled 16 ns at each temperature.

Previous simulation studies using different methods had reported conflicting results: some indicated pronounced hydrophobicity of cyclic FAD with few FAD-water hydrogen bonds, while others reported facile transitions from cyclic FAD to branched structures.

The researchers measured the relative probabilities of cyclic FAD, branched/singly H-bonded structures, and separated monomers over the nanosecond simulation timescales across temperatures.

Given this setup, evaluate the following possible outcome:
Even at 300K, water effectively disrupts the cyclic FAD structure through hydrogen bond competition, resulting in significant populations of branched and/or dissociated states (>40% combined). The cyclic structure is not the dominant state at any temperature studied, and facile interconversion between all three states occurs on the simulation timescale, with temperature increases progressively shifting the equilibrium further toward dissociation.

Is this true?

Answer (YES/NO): NO